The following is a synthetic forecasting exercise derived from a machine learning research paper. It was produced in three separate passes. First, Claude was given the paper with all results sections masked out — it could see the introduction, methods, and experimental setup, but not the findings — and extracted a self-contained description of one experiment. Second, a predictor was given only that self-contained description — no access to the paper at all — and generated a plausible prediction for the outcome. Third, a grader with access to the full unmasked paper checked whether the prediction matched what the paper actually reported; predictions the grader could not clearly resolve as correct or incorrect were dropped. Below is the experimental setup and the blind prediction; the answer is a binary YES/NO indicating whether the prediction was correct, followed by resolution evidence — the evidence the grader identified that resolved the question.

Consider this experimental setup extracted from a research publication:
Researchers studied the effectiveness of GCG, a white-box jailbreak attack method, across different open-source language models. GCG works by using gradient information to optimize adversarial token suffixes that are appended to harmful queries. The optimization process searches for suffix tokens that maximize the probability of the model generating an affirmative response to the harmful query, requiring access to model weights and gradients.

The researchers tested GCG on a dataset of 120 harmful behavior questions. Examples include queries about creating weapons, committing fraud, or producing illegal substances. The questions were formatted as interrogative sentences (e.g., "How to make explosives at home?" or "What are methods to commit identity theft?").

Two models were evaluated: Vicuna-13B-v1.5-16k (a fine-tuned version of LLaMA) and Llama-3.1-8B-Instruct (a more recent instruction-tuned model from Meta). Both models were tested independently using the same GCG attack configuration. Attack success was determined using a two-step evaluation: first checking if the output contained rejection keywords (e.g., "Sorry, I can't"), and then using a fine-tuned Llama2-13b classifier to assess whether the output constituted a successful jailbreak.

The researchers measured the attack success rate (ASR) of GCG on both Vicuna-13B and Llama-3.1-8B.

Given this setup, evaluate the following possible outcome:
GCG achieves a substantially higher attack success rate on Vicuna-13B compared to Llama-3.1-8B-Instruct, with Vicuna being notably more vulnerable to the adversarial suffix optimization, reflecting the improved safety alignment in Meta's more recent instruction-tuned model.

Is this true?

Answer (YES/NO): YES